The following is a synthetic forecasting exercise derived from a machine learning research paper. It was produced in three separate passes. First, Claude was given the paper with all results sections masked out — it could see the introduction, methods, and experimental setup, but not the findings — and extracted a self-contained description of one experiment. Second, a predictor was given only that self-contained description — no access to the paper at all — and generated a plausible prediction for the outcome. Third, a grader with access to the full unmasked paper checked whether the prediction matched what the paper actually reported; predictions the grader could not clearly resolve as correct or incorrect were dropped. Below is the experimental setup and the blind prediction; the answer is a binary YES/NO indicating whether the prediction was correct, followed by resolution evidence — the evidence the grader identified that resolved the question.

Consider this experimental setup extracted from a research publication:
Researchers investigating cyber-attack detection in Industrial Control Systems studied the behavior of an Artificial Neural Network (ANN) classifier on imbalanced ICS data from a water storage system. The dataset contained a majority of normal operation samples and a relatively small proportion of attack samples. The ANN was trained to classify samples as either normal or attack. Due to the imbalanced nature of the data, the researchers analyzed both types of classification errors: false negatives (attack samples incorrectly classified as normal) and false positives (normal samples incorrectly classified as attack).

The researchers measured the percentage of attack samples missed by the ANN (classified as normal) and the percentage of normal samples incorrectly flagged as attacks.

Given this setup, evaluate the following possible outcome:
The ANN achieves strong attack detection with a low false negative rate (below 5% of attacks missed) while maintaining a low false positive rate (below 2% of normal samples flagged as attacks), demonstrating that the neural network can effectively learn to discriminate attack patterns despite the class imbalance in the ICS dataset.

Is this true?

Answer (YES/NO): NO